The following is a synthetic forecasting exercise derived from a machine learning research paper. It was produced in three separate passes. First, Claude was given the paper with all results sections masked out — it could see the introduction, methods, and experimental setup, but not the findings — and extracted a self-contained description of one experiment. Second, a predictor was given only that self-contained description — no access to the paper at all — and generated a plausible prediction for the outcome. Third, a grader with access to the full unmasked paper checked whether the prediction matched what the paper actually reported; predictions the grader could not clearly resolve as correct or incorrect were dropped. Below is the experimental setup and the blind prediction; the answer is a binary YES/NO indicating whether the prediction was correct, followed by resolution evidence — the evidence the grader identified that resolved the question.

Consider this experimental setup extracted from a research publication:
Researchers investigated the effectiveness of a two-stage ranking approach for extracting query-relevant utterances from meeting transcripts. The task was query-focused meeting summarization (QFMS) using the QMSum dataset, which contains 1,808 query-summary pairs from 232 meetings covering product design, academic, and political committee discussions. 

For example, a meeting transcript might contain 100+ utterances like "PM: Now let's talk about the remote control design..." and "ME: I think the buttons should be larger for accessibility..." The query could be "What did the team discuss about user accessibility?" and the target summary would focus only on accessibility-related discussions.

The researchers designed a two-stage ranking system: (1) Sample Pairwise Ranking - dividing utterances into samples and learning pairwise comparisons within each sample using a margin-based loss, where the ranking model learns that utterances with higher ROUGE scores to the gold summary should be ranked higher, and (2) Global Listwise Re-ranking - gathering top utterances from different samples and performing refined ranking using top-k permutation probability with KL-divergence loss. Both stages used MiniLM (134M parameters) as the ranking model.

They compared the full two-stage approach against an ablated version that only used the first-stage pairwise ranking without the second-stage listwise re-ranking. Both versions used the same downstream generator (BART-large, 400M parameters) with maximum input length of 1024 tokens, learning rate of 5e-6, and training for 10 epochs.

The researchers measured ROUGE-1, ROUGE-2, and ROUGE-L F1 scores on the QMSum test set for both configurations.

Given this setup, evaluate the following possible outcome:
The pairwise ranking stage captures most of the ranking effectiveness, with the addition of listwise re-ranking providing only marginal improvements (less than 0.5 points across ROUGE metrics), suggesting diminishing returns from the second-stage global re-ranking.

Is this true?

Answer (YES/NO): NO